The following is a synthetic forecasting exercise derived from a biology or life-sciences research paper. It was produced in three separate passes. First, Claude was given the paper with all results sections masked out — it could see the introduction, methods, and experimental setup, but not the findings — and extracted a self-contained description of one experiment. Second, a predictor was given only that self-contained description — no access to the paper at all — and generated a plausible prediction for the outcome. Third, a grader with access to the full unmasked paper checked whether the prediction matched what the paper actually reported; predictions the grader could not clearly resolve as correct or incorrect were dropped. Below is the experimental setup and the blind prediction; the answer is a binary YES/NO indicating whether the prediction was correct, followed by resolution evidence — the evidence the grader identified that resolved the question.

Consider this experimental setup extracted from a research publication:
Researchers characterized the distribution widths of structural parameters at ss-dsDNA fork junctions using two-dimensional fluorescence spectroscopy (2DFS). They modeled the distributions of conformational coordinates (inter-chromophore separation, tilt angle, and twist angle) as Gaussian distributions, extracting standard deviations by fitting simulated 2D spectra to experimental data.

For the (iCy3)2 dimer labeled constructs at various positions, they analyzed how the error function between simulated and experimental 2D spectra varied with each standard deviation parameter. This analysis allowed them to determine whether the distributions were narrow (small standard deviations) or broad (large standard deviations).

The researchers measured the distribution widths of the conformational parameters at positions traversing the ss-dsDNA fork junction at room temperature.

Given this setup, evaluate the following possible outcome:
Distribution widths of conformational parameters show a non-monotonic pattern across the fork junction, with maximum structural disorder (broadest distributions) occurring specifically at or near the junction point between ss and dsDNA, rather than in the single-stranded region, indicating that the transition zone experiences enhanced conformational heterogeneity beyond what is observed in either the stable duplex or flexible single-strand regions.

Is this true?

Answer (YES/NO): NO